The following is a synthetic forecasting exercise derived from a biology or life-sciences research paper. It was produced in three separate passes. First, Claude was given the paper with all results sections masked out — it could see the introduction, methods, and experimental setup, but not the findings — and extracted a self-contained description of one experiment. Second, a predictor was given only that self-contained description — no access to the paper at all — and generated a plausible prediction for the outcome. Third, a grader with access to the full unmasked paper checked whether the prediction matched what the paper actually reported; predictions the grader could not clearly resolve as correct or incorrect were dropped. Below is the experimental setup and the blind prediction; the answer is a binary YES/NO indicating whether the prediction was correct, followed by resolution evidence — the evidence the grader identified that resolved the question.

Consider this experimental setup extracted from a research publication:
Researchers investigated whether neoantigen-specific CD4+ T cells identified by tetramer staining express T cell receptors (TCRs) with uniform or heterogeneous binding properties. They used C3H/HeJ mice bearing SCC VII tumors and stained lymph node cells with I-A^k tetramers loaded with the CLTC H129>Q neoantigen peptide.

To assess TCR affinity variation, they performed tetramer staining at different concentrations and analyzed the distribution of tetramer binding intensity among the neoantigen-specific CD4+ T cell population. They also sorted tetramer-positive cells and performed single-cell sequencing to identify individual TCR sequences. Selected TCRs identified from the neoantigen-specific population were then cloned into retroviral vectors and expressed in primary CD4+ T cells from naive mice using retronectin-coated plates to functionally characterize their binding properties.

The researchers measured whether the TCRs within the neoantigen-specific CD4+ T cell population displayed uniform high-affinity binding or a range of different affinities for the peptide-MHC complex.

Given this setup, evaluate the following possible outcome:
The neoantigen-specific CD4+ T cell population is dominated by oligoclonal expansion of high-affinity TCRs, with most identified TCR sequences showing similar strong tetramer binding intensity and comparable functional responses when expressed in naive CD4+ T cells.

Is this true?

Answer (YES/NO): NO